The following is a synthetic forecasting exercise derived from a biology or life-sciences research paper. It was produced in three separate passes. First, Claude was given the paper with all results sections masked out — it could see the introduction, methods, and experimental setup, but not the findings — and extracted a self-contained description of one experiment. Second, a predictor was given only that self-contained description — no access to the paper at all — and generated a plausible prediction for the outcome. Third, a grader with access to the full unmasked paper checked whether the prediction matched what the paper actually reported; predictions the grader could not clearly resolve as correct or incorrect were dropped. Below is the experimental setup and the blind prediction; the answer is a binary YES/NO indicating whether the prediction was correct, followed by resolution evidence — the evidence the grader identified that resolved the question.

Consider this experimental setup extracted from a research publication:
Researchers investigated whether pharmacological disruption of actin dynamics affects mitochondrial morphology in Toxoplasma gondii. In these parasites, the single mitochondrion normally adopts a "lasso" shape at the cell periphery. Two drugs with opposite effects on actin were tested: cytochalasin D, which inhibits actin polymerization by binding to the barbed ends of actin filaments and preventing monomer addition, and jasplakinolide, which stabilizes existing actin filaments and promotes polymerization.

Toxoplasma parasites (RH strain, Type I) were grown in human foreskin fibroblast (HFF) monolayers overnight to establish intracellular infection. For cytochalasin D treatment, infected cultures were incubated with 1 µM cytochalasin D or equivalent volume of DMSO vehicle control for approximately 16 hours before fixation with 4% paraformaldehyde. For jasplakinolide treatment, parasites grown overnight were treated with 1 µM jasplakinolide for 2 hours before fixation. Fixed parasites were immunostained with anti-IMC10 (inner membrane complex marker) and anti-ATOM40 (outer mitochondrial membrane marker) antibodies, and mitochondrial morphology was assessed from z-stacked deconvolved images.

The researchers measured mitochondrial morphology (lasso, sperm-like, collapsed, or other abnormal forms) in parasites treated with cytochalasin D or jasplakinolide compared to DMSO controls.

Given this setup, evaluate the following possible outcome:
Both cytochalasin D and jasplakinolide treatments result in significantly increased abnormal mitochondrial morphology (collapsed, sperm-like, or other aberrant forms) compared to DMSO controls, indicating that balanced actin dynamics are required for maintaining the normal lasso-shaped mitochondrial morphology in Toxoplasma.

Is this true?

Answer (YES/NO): YES